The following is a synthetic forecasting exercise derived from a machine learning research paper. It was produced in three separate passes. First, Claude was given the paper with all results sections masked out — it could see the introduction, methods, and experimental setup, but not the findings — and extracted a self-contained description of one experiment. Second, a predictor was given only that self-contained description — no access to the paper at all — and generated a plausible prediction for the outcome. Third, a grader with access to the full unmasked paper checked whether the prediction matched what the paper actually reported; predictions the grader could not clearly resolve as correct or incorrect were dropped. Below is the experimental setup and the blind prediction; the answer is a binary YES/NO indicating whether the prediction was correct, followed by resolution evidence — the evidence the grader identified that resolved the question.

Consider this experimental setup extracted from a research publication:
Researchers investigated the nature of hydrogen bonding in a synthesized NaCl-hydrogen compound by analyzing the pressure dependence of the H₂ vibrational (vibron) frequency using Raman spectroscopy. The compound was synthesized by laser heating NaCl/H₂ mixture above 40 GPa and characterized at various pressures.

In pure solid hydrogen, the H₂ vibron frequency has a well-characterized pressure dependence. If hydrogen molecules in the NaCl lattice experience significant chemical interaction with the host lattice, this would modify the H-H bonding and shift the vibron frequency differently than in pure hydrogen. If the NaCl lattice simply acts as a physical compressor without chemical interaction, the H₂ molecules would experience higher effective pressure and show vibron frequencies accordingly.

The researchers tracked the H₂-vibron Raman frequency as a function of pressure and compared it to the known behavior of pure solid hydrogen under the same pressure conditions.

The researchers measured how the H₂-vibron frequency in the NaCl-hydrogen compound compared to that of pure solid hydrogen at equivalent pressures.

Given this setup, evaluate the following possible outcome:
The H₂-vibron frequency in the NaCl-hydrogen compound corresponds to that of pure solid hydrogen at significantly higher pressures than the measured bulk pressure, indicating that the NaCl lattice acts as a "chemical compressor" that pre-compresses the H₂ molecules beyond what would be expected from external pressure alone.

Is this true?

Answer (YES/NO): NO